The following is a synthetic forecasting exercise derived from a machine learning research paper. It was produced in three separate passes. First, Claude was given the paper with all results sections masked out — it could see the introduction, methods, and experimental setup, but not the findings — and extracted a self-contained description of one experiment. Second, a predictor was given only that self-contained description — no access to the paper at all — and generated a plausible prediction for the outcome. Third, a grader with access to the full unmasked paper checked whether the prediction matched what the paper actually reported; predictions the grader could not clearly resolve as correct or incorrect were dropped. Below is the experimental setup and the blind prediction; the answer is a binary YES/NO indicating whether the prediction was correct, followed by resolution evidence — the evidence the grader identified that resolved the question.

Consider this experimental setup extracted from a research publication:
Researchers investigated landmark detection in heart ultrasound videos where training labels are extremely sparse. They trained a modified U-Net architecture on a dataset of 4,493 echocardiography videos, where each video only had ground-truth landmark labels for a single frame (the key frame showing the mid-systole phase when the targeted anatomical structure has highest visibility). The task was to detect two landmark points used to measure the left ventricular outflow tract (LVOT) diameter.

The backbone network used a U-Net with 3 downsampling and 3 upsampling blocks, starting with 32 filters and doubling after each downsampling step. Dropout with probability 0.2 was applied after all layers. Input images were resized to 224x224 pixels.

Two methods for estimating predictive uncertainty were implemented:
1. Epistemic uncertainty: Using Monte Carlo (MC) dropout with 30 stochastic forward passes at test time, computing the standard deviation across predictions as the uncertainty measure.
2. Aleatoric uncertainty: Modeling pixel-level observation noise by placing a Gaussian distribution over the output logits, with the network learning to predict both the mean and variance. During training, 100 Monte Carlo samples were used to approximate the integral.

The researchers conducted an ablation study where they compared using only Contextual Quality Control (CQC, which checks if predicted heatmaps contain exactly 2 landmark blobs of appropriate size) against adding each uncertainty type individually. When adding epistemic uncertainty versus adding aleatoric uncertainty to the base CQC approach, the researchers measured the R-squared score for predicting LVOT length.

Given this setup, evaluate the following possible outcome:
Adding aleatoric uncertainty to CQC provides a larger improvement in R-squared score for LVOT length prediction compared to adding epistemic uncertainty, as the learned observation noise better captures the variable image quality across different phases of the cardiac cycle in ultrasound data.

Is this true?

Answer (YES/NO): NO